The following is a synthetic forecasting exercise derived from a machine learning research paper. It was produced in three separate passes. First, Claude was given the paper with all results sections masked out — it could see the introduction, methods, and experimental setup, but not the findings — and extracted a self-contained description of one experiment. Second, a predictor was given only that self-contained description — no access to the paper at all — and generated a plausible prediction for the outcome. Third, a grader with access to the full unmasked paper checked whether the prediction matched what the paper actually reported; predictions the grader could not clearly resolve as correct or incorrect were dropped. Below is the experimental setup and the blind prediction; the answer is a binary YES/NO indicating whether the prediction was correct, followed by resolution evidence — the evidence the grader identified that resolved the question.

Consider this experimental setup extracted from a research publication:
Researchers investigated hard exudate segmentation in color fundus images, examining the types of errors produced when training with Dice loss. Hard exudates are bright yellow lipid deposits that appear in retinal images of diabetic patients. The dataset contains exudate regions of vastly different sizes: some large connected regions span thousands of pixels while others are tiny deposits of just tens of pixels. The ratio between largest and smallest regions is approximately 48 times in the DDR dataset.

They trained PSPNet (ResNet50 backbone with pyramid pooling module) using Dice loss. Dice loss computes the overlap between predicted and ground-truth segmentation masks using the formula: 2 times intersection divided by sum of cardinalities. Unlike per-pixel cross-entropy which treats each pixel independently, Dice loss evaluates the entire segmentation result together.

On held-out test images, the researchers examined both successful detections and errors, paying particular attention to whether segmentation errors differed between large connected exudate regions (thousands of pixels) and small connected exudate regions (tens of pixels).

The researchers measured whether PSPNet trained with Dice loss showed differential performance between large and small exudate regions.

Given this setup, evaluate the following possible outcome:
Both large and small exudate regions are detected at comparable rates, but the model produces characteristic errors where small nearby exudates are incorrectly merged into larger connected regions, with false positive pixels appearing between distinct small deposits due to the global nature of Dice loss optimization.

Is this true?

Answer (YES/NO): NO